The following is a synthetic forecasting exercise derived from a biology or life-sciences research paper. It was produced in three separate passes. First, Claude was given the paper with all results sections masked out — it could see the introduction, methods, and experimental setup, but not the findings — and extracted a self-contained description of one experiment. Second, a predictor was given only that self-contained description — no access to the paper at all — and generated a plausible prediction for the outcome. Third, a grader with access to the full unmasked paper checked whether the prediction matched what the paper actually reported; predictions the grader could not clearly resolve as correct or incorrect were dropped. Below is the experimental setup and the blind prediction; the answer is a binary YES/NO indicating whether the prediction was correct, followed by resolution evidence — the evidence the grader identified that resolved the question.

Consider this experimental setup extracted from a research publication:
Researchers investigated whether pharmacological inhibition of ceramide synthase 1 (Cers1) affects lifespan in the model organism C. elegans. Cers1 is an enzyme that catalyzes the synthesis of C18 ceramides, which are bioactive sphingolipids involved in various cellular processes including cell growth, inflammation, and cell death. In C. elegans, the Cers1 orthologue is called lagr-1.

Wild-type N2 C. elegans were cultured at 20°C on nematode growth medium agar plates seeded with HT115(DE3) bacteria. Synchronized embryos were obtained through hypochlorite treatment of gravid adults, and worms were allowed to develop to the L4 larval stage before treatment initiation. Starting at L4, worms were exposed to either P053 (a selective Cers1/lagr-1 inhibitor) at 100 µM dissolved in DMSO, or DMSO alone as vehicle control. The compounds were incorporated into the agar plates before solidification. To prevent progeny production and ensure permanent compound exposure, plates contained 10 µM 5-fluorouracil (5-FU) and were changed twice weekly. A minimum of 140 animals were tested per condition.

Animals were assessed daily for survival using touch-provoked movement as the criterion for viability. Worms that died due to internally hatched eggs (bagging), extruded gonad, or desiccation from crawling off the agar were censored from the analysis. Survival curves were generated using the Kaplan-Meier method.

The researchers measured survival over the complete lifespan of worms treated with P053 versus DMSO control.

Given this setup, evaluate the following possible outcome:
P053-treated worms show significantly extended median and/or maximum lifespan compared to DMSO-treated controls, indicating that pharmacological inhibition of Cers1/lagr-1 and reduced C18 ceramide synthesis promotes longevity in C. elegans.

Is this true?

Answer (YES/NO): NO